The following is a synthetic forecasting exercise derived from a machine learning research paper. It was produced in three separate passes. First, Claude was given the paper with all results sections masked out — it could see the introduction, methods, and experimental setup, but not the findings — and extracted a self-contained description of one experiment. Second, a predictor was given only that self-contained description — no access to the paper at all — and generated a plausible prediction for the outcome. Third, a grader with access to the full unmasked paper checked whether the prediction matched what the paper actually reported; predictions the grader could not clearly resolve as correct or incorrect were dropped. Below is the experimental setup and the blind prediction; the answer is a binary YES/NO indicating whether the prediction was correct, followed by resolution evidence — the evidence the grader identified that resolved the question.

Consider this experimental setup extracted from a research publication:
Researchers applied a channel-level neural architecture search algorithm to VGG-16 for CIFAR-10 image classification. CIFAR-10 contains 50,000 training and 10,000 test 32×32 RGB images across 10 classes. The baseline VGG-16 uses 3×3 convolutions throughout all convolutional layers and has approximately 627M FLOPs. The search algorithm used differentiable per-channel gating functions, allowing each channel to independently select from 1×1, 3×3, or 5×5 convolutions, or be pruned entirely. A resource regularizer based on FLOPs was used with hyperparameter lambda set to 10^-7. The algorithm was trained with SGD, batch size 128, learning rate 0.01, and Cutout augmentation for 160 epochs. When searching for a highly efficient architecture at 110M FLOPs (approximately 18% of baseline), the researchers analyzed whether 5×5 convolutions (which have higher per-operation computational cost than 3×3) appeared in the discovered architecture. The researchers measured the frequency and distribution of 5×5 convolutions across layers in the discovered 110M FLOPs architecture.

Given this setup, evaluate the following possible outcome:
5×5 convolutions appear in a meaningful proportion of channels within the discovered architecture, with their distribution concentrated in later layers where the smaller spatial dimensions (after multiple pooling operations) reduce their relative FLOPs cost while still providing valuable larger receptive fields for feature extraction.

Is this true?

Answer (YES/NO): NO